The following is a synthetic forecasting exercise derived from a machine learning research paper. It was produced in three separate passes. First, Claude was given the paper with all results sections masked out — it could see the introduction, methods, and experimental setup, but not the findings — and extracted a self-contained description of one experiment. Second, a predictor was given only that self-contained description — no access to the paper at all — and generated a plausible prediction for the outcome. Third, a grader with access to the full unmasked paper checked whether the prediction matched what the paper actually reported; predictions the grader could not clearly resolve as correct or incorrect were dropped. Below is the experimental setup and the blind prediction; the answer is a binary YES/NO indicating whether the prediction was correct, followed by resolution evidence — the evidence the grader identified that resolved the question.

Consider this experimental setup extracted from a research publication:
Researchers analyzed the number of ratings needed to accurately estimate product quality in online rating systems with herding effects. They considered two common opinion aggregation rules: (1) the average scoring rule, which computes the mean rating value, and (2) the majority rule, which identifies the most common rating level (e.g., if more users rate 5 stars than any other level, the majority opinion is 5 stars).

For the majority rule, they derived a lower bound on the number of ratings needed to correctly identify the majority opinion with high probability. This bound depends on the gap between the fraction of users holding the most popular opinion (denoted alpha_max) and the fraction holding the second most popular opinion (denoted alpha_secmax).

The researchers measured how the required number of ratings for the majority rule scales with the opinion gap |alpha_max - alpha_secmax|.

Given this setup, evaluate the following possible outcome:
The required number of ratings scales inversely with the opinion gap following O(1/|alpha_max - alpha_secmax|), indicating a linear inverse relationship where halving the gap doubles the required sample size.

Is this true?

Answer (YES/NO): NO